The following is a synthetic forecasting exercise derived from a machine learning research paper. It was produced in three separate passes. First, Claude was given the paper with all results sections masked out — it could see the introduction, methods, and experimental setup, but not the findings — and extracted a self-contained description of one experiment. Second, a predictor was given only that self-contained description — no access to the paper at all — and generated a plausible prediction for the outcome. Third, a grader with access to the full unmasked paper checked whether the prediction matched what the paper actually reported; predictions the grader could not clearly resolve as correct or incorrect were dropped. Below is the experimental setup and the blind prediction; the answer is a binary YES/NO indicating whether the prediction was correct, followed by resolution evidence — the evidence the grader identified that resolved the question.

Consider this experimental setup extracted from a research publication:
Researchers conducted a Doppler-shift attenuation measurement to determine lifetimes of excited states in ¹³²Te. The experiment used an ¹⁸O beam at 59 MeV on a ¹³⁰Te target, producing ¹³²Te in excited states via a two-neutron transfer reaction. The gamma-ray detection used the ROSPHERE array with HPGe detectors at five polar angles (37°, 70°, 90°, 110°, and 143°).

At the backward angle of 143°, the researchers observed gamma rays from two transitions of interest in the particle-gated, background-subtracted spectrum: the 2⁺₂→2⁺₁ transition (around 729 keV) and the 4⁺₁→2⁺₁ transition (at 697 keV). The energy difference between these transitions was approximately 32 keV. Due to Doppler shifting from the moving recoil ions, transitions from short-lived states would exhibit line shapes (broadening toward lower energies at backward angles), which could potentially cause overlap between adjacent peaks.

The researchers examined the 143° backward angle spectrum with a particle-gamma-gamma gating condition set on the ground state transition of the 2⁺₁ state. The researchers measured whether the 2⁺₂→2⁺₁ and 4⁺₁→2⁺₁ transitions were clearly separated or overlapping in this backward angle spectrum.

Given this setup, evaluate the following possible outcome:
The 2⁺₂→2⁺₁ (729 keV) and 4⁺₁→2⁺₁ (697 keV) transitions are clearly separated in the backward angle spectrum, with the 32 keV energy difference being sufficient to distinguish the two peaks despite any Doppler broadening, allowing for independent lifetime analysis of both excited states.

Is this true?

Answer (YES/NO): YES